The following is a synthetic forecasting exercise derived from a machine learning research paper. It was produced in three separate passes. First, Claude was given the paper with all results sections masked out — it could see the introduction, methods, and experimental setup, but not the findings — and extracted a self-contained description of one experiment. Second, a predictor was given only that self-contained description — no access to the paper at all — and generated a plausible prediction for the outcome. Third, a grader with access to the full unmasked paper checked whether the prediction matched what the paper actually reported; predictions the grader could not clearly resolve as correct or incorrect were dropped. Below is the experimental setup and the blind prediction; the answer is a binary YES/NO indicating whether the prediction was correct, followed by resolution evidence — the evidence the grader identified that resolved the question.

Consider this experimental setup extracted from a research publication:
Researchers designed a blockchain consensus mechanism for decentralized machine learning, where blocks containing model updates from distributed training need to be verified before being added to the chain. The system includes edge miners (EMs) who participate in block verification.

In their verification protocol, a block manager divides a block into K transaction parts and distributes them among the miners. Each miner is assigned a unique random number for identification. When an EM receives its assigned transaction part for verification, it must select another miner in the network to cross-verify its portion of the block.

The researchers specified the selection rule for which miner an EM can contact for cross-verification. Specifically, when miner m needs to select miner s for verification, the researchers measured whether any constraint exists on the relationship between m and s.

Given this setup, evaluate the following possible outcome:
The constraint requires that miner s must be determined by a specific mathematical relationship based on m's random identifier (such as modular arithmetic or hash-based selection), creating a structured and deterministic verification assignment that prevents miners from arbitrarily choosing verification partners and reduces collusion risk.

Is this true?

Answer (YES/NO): NO